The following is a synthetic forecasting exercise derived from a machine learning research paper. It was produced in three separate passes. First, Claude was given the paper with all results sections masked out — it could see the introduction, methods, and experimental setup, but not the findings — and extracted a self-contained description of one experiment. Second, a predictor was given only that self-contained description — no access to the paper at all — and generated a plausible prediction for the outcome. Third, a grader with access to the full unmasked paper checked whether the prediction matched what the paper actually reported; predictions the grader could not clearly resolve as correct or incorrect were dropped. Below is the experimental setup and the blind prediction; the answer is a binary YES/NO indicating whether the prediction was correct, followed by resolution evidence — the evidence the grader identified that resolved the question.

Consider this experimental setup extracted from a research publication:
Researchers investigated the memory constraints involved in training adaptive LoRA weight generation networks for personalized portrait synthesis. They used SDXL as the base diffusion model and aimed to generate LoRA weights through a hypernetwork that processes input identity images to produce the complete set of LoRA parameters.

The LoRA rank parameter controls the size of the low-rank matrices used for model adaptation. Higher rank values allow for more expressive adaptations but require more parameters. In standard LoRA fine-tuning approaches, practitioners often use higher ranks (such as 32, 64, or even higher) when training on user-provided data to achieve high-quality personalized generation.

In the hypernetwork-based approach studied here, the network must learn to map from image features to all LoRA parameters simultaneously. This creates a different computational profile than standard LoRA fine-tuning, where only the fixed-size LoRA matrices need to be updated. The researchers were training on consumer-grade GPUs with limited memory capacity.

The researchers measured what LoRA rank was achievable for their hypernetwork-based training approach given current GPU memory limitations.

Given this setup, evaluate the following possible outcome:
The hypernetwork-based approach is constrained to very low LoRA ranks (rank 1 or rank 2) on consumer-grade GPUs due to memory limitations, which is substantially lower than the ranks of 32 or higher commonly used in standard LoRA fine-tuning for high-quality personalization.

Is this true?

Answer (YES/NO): NO